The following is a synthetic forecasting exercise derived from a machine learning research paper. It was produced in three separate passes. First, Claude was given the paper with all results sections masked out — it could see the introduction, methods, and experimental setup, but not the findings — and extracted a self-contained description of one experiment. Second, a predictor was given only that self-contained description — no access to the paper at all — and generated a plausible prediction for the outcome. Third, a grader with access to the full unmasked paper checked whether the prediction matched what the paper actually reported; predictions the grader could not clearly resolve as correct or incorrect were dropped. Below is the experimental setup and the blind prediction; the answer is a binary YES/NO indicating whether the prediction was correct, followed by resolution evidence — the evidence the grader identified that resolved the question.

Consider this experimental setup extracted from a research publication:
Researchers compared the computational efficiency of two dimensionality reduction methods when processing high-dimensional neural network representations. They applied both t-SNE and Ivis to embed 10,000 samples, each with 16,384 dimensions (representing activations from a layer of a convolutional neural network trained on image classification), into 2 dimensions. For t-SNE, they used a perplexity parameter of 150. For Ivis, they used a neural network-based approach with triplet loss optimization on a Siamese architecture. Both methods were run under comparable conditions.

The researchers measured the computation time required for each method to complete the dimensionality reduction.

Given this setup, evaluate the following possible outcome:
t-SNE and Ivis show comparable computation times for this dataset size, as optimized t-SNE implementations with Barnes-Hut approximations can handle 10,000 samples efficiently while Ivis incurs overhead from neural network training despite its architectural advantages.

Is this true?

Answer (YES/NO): NO